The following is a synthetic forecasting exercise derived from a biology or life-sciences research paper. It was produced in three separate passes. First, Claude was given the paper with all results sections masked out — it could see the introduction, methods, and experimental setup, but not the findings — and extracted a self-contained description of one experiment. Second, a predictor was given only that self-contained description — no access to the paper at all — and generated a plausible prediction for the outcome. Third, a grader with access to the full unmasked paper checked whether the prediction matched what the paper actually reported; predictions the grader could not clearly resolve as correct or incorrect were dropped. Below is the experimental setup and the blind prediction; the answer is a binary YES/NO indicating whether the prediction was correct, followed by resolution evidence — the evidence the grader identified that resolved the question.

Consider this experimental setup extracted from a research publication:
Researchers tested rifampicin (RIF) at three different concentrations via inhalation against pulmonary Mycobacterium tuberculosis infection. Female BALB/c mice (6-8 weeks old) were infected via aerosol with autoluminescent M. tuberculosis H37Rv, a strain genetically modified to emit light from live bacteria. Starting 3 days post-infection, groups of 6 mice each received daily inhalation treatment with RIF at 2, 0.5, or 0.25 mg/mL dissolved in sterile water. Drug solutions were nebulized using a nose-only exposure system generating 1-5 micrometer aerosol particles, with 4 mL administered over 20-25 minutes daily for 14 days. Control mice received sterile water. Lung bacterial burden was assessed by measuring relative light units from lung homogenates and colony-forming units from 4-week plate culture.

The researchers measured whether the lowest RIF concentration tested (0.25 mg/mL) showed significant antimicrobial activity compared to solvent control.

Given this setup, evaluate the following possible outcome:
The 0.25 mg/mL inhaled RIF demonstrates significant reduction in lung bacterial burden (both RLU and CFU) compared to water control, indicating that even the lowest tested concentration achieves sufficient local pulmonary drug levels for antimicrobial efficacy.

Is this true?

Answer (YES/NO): NO